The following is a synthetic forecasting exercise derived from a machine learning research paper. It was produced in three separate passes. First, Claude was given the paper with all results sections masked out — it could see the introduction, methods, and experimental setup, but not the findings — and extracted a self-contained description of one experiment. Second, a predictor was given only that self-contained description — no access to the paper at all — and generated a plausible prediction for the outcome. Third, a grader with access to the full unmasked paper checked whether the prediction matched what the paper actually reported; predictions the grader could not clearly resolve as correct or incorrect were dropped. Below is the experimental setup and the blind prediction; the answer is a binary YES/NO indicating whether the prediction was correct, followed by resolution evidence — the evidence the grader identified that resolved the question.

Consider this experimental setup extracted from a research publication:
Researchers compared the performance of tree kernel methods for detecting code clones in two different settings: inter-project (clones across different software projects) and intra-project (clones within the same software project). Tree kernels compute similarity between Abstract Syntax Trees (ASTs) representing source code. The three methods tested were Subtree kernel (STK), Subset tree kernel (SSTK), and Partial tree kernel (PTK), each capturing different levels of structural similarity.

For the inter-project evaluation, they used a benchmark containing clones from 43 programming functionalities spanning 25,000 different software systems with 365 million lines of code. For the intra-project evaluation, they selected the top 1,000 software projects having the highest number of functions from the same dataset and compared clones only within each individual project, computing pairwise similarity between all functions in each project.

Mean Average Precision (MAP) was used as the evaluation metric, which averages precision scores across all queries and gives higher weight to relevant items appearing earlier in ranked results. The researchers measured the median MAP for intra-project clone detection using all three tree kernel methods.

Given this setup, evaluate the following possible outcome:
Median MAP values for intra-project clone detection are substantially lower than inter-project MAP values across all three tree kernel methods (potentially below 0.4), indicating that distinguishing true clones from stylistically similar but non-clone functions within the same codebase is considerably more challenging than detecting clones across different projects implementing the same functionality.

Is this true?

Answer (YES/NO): NO